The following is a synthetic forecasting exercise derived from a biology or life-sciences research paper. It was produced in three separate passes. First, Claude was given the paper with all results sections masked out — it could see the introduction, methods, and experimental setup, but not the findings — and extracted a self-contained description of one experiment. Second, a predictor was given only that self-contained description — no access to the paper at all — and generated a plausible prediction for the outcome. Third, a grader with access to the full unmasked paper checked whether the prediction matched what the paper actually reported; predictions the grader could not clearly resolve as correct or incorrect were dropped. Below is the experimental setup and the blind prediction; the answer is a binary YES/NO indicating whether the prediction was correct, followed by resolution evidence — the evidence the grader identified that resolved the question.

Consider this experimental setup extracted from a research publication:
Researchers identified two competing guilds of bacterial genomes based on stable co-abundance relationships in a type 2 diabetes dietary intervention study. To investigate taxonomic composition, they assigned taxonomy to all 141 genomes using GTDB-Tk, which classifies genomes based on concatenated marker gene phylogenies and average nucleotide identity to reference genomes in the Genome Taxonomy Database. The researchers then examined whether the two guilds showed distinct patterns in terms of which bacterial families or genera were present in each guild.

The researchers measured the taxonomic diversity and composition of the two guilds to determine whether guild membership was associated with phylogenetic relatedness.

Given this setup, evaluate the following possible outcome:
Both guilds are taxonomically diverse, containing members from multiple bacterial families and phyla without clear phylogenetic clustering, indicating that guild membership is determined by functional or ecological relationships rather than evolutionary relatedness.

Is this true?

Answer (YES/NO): NO